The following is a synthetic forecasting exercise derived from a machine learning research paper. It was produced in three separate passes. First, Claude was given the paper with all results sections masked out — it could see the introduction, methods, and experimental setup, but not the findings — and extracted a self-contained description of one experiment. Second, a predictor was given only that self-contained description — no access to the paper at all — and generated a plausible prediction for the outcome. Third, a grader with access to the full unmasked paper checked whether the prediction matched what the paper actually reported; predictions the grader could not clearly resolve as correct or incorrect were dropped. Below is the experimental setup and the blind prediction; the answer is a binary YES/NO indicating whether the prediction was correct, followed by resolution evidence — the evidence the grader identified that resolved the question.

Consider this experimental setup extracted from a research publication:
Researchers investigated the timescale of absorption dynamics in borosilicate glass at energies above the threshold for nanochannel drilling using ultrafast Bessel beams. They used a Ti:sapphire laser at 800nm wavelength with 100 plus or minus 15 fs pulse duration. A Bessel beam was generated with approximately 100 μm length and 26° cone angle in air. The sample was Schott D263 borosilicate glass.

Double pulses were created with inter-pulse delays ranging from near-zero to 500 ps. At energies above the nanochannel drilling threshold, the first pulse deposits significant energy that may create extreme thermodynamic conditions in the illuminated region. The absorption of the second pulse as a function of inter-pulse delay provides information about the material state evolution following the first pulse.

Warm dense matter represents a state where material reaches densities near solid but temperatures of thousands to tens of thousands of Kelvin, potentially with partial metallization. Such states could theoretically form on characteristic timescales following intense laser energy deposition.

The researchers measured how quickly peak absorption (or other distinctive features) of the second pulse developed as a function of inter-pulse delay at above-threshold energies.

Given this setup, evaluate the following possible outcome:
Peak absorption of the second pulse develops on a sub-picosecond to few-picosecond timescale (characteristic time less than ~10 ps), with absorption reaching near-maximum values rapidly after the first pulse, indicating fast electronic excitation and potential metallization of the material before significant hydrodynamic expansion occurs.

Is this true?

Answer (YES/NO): YES